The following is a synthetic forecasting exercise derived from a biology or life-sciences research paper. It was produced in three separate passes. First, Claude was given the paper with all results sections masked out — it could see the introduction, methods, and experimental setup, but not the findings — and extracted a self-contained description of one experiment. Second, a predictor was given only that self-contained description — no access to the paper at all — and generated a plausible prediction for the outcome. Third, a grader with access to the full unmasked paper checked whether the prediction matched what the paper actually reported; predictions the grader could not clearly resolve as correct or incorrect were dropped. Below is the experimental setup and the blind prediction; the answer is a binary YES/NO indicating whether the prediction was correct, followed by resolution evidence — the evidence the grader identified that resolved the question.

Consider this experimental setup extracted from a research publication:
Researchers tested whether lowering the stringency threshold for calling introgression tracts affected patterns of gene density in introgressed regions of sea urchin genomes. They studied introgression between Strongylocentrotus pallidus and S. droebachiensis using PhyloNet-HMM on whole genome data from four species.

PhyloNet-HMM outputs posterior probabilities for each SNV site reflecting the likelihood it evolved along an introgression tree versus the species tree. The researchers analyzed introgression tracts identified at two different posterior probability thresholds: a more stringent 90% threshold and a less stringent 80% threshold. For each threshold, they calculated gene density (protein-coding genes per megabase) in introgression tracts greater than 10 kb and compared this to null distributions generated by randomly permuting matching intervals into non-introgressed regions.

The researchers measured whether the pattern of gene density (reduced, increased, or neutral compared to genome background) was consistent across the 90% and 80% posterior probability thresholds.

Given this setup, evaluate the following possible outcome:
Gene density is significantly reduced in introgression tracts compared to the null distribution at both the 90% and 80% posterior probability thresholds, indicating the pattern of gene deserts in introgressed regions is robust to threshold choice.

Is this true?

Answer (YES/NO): YES